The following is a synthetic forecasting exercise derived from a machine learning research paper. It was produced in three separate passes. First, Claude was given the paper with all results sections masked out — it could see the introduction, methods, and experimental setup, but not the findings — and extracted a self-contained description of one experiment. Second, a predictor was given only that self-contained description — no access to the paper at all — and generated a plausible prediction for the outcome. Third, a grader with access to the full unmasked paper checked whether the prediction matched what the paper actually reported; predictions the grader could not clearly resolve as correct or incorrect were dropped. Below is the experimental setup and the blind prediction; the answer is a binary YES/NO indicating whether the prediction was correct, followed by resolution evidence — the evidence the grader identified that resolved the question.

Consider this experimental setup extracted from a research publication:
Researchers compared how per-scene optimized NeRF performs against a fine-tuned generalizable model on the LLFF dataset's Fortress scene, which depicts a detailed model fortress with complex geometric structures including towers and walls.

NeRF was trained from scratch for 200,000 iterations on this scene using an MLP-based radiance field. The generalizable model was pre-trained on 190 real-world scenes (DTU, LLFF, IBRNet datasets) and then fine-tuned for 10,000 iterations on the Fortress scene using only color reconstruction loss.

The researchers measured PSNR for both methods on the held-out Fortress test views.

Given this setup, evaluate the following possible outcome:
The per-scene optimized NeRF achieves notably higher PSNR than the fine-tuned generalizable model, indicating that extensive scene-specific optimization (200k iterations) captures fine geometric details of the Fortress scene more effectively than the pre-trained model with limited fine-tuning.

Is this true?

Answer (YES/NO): NO